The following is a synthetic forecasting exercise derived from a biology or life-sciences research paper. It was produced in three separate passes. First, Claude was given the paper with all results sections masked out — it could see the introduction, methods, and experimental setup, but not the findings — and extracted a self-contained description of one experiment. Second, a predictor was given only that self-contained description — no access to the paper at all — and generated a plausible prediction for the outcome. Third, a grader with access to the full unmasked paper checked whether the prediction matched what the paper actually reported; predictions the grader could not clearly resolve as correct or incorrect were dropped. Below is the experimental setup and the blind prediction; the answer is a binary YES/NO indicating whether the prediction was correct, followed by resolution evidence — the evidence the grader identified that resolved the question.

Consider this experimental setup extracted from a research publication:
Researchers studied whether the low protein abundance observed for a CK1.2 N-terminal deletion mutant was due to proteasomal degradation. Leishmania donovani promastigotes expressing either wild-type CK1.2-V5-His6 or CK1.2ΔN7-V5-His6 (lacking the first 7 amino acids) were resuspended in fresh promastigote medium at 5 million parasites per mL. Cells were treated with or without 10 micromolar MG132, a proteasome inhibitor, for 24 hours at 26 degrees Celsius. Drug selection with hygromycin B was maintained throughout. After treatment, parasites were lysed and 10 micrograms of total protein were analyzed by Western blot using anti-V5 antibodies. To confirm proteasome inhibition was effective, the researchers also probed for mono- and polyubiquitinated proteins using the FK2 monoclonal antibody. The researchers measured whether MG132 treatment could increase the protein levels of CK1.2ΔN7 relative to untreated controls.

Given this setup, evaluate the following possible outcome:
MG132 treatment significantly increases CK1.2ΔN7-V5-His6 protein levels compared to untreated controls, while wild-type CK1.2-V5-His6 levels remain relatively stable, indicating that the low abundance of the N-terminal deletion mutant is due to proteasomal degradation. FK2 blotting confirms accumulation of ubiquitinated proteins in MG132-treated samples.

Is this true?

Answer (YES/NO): NO